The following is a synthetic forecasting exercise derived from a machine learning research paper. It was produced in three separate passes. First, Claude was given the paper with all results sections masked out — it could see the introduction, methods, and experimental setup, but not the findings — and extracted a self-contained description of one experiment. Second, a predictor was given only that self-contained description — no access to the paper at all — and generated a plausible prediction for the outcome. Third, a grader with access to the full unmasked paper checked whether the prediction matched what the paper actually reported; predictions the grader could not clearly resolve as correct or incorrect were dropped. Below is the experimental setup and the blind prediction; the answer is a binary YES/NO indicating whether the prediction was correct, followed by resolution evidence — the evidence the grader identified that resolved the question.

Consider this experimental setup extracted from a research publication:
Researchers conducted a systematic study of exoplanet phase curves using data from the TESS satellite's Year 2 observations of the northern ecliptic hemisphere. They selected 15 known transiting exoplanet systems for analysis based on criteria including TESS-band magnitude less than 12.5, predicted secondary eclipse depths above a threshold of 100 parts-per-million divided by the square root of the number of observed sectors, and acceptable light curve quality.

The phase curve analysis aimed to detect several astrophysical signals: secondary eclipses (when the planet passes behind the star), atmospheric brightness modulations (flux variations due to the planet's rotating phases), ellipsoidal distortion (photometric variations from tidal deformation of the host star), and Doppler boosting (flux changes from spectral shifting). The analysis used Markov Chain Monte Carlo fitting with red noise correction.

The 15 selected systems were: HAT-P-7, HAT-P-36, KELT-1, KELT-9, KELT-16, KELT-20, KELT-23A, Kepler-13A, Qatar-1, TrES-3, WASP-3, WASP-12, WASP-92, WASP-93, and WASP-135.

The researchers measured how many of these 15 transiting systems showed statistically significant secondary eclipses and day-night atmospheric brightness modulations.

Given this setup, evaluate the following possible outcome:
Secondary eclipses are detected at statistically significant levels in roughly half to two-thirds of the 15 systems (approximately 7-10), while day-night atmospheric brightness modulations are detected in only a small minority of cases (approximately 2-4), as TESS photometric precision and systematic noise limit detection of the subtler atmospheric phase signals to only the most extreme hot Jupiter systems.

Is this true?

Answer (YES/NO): NO